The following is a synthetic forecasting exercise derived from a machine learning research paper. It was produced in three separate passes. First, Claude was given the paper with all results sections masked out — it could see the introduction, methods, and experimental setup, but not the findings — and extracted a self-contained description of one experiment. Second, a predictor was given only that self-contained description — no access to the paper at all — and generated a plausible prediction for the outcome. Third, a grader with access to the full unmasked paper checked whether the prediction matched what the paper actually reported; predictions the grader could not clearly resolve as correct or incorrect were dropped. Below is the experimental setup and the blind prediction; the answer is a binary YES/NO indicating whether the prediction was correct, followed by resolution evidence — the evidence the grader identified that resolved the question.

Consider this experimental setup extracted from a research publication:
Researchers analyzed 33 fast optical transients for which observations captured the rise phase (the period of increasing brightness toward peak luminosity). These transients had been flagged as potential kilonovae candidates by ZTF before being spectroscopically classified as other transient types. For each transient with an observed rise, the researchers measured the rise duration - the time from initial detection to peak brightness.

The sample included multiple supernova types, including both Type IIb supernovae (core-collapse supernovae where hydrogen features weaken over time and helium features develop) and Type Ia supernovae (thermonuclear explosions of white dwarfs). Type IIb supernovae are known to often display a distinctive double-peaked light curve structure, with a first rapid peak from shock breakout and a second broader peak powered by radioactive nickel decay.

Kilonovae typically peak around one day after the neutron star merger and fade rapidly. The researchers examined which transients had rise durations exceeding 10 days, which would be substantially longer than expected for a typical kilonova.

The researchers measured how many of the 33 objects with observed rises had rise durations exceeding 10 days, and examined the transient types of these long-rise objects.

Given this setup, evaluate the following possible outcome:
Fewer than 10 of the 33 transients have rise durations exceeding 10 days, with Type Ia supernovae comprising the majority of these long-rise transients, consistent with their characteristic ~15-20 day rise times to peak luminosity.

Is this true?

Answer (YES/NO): NO